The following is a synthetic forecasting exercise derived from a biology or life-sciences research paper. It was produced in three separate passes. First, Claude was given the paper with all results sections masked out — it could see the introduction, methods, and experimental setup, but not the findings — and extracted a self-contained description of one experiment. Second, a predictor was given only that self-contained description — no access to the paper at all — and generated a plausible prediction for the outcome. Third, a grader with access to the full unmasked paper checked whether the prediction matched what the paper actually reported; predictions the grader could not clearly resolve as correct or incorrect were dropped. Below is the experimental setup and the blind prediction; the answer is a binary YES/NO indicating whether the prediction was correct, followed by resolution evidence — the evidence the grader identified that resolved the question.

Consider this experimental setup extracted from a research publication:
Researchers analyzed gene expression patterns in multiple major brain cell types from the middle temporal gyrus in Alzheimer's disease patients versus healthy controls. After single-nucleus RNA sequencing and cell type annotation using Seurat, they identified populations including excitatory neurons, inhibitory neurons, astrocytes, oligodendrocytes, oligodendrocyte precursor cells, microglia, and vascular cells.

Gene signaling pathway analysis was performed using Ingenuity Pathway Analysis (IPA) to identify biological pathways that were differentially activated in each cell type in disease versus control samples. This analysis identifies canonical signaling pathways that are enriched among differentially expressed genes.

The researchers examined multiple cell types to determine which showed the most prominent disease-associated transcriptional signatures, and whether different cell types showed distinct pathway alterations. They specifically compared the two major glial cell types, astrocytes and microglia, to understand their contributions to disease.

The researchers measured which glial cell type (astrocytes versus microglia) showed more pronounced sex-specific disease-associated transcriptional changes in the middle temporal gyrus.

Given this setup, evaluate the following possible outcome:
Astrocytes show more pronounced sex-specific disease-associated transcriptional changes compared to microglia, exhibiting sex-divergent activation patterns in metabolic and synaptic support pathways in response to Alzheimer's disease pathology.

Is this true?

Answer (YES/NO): NO